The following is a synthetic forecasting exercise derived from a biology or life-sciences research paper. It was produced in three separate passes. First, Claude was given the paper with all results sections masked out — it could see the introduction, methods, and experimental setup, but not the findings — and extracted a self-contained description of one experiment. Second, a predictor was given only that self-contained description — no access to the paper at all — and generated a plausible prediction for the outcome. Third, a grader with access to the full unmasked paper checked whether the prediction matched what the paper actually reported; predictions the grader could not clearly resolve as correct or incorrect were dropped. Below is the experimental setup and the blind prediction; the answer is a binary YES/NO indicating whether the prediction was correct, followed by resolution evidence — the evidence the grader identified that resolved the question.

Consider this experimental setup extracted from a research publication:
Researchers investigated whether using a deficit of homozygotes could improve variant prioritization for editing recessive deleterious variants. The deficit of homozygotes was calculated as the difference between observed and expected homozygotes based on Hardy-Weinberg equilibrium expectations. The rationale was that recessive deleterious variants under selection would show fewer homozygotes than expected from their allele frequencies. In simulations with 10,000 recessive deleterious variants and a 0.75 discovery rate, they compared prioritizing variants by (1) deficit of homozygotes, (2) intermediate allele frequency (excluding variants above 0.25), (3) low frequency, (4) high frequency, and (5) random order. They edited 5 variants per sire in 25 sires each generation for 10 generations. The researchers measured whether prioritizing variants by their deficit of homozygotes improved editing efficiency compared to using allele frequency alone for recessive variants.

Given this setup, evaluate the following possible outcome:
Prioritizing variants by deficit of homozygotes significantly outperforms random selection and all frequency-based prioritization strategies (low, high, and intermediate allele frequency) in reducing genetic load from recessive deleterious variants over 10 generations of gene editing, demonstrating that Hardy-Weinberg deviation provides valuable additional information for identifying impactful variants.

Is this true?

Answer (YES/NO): NO